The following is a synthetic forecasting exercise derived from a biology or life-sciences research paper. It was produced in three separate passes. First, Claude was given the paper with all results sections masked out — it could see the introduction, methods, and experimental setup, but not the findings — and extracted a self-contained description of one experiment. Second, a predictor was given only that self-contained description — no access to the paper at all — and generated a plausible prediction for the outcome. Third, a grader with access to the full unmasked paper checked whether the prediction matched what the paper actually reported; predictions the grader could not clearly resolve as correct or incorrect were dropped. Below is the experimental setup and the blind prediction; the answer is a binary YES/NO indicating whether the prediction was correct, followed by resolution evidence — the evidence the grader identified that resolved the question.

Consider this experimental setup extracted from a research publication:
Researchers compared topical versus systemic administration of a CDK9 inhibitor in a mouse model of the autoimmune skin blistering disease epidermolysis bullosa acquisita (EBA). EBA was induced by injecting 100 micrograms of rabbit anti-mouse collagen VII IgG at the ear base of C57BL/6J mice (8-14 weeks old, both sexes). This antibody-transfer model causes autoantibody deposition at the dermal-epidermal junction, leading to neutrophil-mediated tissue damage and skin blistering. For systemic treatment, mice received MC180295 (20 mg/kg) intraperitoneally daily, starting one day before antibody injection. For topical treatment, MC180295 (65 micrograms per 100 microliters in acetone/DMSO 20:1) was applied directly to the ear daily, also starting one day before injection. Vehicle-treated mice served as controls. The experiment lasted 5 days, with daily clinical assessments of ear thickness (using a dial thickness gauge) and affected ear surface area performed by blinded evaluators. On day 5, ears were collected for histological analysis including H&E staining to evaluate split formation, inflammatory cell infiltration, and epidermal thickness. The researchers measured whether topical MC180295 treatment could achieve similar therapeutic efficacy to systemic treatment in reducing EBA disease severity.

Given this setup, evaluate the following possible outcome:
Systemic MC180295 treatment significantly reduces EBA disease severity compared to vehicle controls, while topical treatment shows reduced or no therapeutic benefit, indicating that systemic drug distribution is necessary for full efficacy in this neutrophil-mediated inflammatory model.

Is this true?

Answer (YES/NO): NO